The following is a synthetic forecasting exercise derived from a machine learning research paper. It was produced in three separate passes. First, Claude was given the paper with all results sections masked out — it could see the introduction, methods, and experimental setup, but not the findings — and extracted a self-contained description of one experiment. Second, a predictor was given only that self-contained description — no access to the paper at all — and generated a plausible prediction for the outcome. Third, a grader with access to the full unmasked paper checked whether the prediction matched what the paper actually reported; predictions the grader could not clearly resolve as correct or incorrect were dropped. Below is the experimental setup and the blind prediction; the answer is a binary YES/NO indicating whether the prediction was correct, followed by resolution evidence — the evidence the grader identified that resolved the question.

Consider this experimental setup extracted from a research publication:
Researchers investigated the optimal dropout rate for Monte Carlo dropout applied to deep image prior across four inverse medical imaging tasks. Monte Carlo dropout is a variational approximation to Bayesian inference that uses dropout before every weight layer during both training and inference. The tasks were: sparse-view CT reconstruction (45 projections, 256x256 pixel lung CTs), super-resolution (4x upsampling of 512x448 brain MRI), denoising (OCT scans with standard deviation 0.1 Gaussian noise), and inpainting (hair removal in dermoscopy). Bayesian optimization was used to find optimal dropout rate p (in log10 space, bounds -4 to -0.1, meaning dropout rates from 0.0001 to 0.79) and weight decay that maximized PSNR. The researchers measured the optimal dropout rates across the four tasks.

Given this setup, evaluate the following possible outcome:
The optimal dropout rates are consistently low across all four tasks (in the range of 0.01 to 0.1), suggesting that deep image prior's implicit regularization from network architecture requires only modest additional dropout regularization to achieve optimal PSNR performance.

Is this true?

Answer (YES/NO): NO